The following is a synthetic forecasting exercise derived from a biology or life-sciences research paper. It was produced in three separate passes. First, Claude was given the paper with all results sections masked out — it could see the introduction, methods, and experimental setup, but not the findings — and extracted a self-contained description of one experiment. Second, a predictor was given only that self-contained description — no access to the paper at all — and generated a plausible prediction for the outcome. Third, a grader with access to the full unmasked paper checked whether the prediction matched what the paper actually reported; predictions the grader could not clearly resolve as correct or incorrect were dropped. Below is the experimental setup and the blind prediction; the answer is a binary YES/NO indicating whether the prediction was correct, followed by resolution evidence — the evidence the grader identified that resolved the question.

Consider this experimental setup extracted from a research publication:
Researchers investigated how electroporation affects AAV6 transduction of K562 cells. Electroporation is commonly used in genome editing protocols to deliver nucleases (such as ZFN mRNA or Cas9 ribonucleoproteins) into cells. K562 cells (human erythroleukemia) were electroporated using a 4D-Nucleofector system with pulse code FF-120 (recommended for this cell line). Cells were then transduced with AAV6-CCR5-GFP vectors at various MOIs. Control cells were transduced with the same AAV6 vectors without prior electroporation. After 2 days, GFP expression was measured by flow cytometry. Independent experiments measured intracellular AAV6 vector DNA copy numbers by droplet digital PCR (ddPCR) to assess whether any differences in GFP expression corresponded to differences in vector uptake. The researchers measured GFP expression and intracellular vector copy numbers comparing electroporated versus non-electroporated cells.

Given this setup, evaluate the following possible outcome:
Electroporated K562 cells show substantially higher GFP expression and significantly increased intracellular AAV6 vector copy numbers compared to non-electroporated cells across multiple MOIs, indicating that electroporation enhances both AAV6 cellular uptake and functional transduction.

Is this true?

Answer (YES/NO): NO